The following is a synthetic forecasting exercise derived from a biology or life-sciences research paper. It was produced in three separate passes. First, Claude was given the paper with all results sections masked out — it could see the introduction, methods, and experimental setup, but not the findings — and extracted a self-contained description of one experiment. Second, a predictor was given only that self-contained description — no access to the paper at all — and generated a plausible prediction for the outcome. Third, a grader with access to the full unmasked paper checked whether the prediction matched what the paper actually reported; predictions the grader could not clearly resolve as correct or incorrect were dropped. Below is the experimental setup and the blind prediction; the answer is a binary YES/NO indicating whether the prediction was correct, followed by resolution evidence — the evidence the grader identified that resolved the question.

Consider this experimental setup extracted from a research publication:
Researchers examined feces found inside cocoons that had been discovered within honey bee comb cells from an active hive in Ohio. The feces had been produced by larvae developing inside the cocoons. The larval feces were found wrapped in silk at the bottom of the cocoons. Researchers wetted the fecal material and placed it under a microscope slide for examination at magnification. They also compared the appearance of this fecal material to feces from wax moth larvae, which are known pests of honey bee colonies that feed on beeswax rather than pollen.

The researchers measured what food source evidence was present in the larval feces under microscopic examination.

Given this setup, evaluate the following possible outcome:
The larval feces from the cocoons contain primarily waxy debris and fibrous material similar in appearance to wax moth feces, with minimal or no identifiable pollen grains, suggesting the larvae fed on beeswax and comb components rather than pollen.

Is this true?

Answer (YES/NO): NO